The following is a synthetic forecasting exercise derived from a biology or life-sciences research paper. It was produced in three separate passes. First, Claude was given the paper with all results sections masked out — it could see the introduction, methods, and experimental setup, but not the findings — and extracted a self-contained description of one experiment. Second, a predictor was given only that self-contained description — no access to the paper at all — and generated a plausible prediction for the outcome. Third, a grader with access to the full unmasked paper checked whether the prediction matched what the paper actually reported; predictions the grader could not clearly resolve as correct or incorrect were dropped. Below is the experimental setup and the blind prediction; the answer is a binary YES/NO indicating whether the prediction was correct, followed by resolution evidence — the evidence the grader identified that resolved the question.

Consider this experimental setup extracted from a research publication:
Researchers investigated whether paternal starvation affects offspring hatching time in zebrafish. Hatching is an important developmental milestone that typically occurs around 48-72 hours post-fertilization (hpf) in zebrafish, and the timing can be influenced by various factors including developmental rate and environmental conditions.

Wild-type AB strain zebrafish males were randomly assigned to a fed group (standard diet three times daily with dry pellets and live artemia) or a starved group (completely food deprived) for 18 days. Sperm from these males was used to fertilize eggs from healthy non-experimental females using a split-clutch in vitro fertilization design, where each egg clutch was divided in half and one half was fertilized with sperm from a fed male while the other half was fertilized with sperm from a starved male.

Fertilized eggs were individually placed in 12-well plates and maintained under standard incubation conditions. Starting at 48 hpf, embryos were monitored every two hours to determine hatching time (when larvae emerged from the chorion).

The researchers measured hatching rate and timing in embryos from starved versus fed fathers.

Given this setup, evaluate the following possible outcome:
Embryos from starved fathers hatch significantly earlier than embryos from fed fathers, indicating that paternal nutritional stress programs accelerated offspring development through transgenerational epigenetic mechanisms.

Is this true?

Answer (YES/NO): NO